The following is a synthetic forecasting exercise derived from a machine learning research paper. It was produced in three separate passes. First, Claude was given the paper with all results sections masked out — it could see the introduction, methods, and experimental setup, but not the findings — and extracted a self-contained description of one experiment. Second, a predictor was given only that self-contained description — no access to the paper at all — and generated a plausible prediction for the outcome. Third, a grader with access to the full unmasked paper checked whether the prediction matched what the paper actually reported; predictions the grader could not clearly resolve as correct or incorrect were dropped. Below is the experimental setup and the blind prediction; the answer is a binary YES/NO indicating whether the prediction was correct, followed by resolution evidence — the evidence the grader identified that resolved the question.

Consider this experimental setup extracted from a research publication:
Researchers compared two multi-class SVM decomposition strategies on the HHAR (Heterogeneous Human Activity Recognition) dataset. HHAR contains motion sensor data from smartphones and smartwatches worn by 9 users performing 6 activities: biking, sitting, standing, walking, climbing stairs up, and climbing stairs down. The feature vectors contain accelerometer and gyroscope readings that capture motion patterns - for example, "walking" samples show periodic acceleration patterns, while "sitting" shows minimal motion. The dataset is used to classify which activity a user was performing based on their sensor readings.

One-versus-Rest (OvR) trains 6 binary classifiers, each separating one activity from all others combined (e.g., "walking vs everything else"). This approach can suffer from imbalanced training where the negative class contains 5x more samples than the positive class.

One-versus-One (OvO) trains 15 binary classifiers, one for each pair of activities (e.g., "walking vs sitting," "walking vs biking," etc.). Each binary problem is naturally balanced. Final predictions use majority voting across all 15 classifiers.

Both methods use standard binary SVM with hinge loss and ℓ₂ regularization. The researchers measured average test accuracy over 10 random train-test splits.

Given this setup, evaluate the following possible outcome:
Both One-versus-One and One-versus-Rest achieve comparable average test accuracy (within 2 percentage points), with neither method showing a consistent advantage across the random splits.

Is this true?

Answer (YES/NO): NO